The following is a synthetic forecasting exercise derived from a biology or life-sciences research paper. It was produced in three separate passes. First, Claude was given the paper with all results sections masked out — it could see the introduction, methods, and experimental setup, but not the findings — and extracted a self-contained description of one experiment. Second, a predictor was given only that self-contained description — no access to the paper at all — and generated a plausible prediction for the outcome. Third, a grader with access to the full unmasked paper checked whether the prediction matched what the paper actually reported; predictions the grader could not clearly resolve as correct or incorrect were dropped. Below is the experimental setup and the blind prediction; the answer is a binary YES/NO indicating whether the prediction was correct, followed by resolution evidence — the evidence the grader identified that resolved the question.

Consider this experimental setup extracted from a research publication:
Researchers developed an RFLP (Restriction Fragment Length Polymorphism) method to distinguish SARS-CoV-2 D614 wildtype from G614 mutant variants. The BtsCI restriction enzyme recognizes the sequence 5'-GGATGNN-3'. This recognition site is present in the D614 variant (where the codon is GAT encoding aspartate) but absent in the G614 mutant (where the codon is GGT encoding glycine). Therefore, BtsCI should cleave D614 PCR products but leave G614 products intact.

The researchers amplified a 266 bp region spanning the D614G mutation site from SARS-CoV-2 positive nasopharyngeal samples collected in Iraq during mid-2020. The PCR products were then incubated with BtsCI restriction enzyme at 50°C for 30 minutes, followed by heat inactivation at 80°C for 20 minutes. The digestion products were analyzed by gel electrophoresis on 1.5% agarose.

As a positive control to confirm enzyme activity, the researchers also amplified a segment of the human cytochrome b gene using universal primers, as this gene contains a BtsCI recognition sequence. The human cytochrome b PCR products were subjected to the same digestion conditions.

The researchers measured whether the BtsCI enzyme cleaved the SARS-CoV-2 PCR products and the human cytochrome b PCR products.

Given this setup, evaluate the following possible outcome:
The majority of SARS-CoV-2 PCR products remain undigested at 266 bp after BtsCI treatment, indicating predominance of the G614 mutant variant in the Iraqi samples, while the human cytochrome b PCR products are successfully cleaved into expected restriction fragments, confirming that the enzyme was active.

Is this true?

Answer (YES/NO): YES